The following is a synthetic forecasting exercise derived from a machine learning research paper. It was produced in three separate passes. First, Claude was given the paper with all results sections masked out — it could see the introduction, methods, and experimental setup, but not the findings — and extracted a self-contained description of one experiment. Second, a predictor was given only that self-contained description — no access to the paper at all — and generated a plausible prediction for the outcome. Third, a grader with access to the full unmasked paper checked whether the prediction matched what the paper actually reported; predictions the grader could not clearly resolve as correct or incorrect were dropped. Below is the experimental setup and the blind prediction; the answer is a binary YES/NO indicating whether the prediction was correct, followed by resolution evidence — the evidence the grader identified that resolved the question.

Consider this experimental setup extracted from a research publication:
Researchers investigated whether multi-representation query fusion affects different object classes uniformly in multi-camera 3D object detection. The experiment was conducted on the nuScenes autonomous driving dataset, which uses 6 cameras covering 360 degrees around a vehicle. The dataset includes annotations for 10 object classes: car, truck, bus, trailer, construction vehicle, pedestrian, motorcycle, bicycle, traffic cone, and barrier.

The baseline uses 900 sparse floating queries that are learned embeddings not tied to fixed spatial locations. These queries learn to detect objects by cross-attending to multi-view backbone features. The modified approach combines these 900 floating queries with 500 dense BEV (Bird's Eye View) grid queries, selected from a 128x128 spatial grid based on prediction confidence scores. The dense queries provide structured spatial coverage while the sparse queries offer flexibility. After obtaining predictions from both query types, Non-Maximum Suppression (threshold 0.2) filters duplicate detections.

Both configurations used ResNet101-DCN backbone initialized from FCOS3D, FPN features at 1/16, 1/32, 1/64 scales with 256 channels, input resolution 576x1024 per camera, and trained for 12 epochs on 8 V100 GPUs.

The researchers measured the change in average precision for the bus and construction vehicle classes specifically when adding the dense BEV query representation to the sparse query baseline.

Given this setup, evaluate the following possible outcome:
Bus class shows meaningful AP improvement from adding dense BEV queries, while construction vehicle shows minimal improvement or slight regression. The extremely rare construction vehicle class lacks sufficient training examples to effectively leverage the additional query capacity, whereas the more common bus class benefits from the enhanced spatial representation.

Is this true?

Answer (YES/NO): NO